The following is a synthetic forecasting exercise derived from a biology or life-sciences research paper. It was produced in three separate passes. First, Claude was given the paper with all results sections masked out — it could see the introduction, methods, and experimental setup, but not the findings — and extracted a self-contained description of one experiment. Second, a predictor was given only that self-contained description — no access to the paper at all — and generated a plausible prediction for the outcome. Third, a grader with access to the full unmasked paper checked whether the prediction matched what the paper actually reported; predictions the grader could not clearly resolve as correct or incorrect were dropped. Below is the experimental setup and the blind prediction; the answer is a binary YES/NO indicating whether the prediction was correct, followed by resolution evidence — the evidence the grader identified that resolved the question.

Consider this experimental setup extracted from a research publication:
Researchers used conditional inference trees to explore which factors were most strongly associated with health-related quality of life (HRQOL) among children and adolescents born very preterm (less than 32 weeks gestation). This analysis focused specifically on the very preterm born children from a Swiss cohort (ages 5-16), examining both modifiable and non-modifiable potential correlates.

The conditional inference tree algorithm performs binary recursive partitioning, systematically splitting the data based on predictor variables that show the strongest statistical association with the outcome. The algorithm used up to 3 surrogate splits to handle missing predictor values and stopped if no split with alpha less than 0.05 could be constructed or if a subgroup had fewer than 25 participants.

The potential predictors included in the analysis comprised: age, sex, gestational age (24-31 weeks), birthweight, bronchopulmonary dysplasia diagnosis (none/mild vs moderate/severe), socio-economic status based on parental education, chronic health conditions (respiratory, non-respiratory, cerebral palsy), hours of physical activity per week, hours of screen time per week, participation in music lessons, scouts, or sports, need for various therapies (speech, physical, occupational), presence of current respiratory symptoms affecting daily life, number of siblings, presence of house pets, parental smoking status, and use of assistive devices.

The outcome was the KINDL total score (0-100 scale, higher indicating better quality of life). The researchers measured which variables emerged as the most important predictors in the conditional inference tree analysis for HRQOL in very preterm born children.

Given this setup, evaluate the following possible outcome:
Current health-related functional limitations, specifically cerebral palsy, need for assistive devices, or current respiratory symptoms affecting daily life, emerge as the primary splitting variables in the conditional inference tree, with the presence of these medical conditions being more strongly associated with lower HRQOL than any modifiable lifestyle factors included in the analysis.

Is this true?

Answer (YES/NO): NO